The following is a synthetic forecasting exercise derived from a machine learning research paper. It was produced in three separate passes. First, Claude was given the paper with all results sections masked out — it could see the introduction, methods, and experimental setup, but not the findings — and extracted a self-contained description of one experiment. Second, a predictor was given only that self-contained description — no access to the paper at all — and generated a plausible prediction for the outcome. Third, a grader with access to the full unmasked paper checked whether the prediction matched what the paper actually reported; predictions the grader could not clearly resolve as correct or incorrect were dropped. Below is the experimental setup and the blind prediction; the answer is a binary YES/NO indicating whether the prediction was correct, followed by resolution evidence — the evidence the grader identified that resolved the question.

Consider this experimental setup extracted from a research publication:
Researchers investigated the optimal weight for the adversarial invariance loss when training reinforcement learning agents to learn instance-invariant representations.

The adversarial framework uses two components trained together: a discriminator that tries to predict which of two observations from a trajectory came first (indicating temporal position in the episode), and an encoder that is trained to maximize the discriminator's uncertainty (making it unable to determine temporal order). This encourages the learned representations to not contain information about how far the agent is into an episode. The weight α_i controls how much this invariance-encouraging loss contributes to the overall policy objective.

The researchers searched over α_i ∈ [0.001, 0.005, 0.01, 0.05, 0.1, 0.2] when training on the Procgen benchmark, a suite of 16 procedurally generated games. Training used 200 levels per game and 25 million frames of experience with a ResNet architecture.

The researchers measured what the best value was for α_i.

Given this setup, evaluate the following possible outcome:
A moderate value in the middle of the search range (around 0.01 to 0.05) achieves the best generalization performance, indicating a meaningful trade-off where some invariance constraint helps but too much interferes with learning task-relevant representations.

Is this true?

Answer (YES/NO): NO